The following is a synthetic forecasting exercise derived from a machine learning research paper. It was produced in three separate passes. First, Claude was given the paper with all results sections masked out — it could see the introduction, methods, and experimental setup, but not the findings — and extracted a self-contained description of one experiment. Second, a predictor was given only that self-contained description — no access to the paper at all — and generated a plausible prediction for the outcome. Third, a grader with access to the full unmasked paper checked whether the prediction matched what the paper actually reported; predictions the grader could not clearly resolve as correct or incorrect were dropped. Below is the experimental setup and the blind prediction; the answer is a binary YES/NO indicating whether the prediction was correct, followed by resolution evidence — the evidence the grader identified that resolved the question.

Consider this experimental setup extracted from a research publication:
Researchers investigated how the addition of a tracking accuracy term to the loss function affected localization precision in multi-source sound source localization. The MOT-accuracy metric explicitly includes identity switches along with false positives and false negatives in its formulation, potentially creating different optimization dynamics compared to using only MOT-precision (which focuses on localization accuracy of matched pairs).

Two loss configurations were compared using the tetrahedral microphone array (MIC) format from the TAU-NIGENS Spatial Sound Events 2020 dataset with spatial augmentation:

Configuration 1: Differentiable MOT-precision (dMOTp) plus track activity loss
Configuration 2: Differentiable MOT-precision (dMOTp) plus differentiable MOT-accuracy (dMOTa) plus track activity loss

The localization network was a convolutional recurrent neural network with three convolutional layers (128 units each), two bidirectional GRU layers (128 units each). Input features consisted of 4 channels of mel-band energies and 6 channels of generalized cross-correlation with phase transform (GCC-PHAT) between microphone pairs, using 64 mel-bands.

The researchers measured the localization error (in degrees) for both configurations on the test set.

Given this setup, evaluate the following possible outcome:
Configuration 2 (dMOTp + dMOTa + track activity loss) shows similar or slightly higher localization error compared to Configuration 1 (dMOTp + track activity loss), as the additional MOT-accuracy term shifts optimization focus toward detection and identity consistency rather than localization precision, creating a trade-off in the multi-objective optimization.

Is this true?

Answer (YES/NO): NO